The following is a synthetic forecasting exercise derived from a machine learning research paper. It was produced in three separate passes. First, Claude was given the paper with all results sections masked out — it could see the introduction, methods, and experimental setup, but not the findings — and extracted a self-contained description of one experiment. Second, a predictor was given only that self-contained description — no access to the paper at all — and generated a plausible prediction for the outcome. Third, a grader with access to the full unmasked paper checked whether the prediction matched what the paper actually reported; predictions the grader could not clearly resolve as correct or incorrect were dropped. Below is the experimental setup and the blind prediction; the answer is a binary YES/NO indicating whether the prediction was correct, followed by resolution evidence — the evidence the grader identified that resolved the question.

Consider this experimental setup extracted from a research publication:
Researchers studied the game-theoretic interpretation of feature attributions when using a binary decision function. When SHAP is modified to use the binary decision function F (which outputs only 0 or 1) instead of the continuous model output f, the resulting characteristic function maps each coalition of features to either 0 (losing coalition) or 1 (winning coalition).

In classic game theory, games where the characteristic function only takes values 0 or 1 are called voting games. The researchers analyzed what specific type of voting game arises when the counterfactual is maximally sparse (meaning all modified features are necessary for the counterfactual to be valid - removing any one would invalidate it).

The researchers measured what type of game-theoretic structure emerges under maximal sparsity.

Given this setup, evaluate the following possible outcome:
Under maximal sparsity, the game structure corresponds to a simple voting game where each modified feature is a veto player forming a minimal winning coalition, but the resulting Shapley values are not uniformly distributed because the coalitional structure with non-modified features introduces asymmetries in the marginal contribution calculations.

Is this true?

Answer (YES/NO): NO